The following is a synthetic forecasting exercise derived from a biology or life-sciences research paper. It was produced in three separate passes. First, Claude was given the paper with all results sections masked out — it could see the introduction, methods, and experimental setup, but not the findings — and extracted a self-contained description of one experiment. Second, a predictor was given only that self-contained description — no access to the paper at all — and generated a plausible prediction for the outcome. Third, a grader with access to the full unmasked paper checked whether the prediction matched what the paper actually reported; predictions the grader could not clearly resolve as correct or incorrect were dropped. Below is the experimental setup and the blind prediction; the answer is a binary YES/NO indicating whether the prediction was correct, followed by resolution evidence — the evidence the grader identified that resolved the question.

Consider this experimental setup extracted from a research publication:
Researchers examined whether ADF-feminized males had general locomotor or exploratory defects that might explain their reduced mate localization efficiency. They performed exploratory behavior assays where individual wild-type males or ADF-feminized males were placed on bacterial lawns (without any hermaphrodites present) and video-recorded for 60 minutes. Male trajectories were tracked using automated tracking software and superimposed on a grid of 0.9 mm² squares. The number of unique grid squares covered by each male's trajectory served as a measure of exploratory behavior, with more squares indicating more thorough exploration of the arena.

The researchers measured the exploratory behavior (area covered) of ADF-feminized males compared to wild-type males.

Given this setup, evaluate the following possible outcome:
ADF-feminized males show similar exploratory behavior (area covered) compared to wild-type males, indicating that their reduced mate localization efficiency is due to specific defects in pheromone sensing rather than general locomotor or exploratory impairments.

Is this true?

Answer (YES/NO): YES